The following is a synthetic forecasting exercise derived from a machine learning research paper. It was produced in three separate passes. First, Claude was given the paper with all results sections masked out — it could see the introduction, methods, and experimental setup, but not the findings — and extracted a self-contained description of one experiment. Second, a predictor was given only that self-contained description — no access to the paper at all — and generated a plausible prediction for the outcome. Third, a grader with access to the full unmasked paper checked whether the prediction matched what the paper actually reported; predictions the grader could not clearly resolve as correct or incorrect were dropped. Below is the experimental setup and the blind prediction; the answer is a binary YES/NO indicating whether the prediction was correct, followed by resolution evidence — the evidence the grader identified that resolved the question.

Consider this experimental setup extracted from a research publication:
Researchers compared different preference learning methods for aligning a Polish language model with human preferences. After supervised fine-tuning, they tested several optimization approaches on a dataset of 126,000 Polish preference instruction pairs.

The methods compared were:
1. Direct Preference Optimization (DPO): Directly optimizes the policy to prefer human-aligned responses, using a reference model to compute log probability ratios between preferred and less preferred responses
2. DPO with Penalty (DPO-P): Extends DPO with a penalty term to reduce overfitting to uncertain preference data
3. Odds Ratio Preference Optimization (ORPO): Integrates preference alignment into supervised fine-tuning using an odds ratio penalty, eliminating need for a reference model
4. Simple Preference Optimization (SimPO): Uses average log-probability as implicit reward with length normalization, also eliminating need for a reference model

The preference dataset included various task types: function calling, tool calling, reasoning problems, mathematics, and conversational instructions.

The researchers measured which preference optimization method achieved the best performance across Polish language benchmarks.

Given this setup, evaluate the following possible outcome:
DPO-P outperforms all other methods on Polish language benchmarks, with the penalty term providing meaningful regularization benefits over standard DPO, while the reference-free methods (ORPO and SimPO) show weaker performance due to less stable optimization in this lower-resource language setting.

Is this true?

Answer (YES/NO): NO